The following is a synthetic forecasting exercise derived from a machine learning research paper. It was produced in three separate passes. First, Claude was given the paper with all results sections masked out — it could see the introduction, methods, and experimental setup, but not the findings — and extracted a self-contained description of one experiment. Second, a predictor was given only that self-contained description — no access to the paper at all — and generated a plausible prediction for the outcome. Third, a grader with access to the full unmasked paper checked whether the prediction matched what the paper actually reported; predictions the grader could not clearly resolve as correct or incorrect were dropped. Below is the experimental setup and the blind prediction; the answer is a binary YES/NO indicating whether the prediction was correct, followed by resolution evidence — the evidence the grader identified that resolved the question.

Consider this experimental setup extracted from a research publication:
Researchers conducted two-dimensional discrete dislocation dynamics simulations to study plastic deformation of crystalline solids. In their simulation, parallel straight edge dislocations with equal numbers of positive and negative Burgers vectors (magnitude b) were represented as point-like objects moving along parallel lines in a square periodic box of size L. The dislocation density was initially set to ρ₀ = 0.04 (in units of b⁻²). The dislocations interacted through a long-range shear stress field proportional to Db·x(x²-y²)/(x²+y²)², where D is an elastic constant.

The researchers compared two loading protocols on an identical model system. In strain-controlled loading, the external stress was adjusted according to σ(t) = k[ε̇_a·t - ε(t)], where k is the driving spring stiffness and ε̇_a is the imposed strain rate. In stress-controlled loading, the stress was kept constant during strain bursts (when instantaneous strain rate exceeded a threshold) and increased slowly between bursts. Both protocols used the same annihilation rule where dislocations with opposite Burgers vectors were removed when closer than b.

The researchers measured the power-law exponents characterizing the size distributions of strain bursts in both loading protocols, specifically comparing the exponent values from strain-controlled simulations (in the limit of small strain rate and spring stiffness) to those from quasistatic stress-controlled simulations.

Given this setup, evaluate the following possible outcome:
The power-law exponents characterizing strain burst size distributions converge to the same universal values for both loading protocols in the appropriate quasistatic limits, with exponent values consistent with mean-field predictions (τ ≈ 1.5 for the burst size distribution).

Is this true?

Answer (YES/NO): NO